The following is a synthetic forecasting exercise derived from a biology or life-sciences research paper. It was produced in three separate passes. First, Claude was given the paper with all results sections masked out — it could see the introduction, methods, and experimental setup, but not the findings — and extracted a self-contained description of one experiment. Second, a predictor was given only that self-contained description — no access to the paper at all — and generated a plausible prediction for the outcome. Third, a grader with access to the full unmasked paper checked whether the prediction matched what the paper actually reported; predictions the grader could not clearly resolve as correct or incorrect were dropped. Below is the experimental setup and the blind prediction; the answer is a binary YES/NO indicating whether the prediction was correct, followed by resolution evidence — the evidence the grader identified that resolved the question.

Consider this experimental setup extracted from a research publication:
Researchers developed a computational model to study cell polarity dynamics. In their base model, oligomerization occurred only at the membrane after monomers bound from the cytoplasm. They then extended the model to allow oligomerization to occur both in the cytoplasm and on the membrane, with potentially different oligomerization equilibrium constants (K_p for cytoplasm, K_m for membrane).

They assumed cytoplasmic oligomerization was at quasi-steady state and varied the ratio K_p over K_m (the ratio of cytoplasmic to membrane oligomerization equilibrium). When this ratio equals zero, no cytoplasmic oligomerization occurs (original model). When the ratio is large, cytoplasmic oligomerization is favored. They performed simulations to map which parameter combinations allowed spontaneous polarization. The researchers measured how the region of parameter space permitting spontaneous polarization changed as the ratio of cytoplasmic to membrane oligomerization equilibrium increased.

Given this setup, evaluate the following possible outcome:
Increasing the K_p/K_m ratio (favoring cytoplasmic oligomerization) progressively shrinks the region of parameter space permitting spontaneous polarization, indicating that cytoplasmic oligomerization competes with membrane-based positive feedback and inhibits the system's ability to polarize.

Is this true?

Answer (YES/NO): NO